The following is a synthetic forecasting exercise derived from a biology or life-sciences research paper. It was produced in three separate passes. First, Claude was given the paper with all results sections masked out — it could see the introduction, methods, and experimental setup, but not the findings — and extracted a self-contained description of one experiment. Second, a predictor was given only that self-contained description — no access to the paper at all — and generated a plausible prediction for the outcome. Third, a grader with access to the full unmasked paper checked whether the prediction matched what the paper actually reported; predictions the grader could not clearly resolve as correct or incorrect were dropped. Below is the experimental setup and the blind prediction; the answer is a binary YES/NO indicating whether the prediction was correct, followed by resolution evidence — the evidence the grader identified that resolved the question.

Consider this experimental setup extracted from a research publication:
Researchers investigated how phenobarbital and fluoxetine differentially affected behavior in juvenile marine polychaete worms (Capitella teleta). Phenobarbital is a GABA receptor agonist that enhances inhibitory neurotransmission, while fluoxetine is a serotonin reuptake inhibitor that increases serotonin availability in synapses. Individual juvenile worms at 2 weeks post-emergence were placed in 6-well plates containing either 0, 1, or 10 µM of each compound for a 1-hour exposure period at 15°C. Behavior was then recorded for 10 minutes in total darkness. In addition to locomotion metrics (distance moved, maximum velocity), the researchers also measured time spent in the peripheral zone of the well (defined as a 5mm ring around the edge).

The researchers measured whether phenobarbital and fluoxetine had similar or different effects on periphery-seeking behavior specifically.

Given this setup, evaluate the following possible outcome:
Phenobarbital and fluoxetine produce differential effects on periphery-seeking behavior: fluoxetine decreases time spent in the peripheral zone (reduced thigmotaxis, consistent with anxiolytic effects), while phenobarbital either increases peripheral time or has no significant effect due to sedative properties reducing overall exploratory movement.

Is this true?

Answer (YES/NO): NO